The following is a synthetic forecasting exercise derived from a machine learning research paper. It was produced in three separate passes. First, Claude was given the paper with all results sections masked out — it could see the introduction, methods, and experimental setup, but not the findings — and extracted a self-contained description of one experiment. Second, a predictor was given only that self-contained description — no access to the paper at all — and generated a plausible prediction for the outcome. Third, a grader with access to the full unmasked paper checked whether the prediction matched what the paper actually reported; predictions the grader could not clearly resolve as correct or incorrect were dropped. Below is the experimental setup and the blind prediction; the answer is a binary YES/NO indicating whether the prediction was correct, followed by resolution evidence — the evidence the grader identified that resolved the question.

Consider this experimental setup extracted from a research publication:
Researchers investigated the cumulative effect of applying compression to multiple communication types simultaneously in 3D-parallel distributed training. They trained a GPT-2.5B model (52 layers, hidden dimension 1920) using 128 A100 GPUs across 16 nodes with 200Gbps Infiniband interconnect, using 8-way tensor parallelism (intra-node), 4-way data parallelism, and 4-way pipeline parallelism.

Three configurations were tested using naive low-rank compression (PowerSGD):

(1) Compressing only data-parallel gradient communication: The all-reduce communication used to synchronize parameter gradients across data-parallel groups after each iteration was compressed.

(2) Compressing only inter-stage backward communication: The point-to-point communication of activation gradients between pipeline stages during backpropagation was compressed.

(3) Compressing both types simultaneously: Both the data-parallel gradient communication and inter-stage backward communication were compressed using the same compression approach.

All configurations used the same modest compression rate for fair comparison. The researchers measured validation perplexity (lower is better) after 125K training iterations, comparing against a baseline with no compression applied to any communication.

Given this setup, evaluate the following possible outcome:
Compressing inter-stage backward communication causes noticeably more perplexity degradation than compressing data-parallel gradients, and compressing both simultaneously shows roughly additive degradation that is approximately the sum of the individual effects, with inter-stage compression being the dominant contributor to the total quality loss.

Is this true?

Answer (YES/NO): NO